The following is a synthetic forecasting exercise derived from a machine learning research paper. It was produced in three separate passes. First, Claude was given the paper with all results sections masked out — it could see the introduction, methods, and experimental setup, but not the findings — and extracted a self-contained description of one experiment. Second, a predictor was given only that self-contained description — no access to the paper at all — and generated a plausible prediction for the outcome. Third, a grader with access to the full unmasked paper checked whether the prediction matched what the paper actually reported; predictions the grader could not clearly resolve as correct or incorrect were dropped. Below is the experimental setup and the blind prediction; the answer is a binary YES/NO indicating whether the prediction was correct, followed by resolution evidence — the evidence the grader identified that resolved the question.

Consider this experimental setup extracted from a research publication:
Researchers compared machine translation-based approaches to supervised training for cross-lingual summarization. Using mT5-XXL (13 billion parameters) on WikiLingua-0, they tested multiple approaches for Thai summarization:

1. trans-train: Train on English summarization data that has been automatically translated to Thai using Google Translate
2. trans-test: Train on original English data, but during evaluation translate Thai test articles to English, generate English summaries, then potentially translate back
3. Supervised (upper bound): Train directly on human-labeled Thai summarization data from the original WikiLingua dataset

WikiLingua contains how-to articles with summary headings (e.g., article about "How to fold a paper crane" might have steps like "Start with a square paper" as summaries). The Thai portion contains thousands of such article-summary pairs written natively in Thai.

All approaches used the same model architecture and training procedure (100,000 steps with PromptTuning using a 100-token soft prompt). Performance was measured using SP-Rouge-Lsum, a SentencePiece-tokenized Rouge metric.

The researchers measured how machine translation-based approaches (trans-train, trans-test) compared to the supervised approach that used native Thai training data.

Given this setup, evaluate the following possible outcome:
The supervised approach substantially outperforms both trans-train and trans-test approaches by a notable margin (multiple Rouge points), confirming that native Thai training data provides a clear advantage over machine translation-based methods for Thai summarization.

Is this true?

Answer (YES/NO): YES